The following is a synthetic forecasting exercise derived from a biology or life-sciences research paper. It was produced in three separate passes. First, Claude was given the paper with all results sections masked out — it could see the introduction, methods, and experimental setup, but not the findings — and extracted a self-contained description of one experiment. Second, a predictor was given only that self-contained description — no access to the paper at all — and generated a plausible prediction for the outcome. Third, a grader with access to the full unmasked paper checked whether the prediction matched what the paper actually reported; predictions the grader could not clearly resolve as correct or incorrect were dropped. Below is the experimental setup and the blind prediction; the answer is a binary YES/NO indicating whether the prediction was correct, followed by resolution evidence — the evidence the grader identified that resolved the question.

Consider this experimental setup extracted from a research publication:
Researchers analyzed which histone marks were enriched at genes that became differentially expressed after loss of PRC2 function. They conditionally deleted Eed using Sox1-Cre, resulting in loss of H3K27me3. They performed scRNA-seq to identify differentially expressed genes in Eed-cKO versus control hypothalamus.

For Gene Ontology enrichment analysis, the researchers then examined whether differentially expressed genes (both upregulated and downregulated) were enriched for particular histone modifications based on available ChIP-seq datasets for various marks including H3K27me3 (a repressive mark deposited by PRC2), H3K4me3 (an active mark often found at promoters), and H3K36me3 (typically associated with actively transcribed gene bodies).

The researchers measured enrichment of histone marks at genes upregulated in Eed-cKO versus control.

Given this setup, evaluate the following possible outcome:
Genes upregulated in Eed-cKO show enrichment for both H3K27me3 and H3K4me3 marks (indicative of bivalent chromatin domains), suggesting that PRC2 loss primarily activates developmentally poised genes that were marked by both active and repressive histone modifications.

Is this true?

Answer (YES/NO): YES